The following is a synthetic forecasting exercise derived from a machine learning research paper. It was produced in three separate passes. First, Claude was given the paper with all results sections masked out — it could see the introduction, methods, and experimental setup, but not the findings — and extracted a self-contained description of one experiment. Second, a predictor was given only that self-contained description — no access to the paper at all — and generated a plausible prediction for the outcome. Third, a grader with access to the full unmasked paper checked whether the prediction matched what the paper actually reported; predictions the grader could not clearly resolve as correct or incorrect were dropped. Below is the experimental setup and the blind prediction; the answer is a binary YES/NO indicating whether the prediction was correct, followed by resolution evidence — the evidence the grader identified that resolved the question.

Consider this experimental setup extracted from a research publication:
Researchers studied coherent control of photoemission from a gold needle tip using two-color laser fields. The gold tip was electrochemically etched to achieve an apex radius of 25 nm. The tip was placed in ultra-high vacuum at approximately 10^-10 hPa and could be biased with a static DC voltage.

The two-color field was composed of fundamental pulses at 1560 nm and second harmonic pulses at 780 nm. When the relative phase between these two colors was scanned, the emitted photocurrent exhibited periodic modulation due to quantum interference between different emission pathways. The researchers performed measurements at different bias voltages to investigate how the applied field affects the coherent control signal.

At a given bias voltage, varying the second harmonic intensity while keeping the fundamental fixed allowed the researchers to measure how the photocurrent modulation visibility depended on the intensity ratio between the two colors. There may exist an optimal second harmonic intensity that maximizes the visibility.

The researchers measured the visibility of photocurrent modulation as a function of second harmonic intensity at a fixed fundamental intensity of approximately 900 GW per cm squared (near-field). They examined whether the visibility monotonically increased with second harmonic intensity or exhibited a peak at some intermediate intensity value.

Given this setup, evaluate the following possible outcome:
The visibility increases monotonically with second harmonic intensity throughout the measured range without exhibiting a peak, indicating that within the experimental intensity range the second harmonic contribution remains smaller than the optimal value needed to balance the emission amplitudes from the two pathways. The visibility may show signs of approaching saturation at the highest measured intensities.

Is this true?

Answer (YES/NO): YES